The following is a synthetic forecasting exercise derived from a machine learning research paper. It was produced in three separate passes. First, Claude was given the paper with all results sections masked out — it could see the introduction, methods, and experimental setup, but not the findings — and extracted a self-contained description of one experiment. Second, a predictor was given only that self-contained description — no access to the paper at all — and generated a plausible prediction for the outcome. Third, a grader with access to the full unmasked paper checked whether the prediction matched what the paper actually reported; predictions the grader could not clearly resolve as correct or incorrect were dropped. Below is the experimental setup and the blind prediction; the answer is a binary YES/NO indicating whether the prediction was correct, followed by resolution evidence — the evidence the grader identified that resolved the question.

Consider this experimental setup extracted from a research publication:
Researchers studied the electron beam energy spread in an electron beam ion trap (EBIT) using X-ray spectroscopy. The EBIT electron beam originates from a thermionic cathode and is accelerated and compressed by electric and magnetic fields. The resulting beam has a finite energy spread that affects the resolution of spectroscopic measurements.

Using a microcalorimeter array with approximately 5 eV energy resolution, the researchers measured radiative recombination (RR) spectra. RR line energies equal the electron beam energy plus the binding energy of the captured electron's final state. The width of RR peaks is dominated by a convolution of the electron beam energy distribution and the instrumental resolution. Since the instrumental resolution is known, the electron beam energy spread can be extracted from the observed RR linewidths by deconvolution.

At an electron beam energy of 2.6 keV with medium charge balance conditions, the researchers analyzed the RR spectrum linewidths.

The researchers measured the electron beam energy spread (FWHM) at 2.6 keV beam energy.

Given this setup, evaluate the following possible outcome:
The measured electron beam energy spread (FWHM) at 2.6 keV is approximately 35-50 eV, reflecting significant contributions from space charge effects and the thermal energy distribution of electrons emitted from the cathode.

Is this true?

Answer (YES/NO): YES